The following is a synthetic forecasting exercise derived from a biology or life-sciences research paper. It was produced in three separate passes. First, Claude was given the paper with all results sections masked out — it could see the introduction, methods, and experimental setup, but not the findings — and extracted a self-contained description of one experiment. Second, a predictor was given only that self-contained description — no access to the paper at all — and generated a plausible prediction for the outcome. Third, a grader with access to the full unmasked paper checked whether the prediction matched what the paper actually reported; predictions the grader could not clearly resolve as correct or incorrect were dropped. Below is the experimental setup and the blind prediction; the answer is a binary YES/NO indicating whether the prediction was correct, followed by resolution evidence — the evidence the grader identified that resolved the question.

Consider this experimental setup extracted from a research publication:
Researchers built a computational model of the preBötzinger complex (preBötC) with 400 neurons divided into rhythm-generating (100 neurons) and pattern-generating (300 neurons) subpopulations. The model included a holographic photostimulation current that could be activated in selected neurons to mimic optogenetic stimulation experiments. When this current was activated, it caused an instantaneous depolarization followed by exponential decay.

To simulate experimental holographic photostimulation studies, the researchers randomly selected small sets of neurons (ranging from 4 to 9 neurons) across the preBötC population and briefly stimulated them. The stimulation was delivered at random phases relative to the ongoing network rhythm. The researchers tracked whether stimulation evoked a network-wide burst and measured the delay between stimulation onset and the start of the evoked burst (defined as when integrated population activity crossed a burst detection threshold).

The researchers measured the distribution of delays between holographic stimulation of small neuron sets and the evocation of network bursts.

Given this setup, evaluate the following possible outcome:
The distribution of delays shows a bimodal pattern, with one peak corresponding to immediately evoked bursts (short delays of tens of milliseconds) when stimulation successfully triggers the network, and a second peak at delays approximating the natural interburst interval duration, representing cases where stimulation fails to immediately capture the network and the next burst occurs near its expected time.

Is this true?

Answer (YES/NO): NO